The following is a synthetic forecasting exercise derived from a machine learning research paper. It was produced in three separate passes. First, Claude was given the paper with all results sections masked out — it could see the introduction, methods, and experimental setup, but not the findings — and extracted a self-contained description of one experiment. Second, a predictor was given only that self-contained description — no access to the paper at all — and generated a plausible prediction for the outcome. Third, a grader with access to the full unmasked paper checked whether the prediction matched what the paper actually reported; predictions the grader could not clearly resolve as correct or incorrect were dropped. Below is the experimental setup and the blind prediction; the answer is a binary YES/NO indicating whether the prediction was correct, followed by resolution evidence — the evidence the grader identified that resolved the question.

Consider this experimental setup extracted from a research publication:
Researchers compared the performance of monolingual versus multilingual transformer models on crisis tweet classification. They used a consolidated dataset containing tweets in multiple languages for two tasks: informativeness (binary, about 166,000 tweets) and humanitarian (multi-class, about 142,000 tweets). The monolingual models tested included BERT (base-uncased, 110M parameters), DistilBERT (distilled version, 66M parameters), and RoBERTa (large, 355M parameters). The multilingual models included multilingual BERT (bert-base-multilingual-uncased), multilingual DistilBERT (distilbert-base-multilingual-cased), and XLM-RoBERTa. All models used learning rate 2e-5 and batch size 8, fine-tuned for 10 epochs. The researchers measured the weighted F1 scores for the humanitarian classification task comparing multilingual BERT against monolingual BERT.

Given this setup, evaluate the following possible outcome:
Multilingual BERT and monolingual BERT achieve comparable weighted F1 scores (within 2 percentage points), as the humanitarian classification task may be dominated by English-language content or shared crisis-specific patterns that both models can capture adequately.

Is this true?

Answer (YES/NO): YES